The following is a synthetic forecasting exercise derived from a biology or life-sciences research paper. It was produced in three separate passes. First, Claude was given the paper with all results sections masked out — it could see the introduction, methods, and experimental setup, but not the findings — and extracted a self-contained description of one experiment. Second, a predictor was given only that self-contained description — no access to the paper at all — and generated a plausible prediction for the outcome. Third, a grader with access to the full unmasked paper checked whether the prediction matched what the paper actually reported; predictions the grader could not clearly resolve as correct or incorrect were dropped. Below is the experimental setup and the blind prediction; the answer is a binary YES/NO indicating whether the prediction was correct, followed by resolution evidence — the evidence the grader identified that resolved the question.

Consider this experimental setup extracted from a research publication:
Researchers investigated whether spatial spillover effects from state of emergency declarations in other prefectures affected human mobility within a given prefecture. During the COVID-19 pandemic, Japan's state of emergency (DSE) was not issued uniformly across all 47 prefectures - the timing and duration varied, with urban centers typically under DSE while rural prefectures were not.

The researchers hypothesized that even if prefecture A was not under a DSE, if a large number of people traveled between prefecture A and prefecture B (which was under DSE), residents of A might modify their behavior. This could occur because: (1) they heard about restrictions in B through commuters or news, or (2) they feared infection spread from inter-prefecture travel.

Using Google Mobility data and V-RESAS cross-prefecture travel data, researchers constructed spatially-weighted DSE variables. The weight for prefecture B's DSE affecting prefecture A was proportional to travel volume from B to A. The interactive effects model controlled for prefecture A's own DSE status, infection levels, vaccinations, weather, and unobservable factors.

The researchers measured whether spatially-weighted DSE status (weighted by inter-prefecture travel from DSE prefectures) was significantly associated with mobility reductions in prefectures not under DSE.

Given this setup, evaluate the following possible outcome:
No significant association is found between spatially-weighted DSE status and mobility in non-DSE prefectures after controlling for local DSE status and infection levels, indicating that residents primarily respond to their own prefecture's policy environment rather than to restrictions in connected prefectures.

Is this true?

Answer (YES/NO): YES